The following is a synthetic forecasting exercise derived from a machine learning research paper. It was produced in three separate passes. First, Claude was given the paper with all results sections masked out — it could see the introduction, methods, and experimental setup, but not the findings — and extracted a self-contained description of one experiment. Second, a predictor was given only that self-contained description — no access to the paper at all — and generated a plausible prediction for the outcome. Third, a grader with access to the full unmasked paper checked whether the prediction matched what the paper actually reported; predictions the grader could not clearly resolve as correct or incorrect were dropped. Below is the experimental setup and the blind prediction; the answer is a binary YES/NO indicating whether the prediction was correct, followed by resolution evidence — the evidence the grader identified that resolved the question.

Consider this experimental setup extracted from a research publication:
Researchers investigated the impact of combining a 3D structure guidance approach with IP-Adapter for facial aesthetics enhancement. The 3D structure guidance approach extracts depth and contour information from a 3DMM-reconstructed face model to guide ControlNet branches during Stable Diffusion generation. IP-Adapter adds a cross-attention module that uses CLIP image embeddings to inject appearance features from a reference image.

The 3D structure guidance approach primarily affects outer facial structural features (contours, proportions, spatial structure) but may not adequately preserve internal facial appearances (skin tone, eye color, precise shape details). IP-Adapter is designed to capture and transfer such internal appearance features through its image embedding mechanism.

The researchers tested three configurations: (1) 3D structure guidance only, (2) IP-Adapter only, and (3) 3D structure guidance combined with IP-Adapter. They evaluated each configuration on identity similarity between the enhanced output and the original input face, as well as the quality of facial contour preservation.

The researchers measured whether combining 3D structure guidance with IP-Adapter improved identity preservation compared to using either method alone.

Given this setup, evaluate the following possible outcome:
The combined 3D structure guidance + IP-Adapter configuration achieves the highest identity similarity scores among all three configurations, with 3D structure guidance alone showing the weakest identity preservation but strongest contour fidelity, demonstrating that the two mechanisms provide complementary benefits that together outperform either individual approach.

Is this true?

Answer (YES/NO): NO